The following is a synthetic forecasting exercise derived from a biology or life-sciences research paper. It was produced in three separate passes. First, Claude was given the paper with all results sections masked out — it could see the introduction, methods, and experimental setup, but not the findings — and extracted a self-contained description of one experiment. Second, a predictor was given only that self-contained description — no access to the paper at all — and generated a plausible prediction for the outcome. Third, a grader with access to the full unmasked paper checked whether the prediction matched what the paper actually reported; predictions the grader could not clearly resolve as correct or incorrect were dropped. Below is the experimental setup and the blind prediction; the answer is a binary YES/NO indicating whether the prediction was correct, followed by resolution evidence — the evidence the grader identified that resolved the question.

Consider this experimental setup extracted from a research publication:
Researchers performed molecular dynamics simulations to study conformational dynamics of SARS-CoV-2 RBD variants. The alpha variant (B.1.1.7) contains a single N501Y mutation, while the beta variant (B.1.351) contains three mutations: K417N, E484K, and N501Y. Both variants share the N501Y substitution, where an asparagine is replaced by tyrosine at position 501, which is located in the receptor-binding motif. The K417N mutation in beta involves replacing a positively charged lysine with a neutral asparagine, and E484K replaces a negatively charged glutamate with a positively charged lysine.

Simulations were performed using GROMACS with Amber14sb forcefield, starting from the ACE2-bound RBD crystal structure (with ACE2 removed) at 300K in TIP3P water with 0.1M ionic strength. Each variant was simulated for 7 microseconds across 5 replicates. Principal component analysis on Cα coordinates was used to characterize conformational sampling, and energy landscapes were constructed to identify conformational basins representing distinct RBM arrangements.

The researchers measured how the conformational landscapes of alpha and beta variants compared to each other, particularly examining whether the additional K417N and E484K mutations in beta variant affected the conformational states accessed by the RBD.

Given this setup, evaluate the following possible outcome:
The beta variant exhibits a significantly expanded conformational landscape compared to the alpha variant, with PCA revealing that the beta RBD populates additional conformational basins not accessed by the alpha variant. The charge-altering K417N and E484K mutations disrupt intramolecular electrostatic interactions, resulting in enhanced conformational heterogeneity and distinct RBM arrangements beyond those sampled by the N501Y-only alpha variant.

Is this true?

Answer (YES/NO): NO